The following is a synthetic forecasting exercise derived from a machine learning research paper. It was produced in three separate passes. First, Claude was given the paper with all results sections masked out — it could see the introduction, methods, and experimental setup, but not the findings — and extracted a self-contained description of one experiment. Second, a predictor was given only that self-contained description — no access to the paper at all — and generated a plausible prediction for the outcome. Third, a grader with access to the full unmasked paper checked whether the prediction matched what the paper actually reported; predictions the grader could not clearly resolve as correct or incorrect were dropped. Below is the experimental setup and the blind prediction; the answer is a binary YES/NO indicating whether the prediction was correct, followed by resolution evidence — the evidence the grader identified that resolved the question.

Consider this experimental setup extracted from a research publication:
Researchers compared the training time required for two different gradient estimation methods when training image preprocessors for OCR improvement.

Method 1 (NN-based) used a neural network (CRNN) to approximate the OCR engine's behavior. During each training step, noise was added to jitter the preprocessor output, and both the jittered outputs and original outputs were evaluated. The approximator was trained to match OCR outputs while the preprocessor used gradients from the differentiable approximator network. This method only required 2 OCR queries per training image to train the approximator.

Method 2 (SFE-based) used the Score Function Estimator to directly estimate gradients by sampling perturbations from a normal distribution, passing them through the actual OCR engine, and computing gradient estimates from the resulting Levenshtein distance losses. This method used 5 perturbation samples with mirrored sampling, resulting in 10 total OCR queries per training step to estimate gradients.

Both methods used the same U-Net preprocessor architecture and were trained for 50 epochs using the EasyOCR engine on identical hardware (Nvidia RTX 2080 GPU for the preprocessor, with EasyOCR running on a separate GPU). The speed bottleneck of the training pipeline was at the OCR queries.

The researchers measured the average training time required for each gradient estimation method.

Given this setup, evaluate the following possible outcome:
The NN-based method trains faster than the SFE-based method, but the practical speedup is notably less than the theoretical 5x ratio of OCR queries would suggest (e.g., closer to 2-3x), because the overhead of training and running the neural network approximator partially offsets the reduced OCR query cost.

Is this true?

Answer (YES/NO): NO